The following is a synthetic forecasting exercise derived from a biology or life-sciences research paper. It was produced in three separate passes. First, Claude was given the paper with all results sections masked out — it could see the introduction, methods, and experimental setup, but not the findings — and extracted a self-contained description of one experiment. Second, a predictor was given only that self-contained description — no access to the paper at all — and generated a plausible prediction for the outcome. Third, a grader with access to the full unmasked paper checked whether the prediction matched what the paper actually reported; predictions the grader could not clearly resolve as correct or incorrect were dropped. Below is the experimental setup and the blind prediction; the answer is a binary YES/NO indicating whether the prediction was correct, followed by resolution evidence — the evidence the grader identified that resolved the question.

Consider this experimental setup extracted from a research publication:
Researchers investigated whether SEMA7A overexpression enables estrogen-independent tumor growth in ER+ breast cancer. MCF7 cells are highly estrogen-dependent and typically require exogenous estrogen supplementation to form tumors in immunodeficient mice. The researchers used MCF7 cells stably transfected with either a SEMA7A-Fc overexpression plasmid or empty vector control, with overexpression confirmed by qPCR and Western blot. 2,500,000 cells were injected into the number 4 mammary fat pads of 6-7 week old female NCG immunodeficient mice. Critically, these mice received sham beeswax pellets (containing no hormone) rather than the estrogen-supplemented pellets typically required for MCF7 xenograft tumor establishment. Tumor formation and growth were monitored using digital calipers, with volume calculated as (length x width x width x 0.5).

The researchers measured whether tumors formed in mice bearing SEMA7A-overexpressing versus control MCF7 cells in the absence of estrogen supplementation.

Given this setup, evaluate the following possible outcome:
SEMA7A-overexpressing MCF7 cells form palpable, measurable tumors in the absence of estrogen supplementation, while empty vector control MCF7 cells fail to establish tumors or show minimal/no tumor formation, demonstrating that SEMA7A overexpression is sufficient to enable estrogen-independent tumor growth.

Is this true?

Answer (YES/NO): YES